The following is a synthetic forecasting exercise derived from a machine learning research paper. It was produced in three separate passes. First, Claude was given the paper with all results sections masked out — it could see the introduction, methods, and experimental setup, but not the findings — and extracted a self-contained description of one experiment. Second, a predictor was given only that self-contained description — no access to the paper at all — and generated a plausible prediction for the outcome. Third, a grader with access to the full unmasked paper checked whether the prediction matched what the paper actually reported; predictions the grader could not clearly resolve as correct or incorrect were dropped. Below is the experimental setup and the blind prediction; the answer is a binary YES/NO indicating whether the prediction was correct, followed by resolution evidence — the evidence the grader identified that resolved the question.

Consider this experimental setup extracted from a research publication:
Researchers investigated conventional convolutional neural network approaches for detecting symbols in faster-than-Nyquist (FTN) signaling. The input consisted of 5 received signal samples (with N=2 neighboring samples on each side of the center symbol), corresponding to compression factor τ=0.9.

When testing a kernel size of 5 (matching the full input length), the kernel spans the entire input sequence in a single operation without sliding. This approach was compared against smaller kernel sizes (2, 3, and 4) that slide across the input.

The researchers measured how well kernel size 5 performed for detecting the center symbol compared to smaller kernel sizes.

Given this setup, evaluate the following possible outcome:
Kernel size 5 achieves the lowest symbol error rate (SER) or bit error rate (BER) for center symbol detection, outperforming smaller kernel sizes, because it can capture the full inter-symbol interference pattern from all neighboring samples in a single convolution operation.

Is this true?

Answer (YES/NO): NO